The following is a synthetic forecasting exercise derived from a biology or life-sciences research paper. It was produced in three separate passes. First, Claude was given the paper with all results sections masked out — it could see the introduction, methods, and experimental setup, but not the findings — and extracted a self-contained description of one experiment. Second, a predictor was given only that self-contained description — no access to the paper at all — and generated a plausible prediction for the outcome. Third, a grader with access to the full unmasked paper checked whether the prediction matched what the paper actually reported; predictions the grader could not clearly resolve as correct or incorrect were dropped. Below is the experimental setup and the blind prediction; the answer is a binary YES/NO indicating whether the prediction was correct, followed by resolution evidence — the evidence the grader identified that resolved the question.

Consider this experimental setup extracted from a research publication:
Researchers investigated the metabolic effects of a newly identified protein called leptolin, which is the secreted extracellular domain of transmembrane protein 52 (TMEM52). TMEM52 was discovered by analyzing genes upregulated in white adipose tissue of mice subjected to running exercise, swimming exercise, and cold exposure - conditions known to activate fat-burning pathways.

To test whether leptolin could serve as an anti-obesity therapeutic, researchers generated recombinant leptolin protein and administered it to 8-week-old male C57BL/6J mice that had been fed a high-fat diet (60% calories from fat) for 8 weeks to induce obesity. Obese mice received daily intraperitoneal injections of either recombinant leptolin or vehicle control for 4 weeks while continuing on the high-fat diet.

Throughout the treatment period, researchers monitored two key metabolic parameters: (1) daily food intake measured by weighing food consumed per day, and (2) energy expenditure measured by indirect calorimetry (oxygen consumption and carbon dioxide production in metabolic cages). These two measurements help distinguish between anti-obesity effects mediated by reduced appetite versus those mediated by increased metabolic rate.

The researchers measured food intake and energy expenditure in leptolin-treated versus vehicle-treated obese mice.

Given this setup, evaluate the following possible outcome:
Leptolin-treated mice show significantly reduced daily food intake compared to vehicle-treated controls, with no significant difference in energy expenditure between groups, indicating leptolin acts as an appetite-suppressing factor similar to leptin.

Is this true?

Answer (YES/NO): NO